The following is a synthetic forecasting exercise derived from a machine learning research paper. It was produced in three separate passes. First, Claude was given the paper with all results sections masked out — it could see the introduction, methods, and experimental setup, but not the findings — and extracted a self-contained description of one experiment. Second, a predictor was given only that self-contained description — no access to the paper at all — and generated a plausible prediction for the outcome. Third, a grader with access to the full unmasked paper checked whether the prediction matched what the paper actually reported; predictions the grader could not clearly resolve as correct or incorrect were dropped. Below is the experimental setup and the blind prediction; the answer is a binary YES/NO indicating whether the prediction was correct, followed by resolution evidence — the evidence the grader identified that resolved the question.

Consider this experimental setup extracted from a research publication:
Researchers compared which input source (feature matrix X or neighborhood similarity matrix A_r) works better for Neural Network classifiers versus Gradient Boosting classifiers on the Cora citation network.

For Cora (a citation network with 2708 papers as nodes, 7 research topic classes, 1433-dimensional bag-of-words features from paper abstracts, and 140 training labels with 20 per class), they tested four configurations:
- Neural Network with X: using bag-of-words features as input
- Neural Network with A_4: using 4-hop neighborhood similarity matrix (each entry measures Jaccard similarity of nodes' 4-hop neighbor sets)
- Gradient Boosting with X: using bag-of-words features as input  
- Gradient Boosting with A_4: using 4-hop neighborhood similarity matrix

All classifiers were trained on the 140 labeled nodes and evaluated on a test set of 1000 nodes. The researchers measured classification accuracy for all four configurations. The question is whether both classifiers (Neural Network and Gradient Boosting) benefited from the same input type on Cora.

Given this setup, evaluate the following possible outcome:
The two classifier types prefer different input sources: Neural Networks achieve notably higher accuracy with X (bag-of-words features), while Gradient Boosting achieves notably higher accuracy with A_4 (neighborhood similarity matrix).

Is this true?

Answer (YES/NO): NO